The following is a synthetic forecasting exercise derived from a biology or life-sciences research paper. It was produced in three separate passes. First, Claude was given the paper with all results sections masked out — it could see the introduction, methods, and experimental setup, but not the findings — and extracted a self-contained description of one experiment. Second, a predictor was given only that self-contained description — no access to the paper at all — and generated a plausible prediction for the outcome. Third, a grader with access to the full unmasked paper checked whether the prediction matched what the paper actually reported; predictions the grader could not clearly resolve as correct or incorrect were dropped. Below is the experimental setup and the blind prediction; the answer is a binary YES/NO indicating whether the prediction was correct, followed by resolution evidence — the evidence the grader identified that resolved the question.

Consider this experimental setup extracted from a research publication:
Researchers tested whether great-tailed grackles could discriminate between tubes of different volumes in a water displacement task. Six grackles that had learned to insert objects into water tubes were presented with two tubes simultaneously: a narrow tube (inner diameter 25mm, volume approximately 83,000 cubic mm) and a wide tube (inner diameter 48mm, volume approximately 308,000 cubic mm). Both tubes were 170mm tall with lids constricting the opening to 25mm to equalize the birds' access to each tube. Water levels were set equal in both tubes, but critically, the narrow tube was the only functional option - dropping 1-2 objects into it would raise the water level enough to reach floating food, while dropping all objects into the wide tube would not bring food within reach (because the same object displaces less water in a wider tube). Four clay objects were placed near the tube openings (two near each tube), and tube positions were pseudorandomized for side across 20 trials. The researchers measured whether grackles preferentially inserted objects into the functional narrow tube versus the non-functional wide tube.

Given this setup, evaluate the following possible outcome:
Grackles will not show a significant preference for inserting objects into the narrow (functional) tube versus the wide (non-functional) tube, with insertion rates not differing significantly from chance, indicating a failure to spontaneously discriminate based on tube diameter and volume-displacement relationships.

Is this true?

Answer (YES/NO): YES